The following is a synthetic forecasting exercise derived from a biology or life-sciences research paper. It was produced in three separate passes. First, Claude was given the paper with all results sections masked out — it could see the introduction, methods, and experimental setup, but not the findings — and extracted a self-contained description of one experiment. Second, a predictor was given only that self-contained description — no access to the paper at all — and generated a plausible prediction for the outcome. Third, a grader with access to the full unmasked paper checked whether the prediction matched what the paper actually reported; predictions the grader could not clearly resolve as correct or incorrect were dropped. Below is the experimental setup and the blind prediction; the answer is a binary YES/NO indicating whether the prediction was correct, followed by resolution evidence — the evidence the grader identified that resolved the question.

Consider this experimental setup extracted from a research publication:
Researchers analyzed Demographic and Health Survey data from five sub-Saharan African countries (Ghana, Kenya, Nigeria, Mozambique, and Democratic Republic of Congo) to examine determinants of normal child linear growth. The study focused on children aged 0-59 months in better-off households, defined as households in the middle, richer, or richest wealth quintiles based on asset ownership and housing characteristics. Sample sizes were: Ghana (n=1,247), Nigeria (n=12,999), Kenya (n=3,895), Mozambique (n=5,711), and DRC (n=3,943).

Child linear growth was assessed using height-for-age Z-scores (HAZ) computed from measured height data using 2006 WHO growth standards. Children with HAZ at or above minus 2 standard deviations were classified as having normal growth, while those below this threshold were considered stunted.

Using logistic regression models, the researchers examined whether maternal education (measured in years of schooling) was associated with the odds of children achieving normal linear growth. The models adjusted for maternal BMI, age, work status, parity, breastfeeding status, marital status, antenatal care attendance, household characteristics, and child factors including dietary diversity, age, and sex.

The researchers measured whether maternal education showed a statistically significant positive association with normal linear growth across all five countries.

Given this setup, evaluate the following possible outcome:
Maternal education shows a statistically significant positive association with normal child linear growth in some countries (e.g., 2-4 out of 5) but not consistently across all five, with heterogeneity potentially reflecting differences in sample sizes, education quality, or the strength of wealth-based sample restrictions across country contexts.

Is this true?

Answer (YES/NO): YES